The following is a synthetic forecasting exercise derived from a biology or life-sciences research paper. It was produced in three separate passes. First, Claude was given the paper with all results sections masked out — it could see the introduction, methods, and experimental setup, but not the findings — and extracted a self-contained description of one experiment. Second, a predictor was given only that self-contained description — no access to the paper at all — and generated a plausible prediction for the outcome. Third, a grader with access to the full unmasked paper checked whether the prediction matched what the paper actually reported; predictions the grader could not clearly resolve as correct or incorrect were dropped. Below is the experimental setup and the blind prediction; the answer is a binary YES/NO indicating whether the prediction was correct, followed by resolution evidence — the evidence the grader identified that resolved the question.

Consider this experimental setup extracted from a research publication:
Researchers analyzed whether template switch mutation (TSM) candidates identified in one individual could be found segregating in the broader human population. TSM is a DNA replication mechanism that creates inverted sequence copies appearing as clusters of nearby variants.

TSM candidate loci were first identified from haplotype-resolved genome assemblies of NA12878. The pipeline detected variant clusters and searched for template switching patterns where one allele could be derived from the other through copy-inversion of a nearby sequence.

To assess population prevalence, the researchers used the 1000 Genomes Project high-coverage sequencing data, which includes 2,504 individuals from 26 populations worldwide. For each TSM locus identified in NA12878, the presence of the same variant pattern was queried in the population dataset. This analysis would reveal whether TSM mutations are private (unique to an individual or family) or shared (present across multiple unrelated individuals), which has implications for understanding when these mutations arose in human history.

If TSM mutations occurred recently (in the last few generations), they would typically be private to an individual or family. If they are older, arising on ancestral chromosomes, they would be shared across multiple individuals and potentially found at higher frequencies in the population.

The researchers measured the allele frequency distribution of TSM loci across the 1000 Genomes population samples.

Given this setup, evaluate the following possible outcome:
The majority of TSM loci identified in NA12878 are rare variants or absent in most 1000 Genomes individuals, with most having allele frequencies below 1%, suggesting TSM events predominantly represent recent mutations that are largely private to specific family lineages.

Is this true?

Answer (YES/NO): NO